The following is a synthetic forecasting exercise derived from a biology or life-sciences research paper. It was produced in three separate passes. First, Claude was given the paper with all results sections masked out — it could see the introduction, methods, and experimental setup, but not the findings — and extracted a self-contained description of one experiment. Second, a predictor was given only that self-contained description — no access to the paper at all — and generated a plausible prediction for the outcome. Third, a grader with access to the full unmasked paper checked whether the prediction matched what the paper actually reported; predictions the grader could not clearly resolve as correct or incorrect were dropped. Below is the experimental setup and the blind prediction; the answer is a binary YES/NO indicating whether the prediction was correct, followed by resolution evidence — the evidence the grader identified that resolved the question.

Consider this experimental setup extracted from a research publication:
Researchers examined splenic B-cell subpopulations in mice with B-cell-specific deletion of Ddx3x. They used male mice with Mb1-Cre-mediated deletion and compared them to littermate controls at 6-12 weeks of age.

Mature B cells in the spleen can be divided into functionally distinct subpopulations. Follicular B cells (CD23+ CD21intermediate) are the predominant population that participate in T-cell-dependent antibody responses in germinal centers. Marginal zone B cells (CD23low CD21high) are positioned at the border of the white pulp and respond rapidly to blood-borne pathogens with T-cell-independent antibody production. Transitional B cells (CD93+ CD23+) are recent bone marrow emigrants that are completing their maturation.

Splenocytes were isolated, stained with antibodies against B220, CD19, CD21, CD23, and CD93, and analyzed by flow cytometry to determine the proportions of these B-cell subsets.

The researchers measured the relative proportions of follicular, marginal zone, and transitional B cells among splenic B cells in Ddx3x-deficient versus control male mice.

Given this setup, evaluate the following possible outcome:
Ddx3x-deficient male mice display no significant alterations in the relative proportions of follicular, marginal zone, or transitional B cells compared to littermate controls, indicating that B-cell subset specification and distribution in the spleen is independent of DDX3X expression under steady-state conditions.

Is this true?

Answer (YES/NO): NO